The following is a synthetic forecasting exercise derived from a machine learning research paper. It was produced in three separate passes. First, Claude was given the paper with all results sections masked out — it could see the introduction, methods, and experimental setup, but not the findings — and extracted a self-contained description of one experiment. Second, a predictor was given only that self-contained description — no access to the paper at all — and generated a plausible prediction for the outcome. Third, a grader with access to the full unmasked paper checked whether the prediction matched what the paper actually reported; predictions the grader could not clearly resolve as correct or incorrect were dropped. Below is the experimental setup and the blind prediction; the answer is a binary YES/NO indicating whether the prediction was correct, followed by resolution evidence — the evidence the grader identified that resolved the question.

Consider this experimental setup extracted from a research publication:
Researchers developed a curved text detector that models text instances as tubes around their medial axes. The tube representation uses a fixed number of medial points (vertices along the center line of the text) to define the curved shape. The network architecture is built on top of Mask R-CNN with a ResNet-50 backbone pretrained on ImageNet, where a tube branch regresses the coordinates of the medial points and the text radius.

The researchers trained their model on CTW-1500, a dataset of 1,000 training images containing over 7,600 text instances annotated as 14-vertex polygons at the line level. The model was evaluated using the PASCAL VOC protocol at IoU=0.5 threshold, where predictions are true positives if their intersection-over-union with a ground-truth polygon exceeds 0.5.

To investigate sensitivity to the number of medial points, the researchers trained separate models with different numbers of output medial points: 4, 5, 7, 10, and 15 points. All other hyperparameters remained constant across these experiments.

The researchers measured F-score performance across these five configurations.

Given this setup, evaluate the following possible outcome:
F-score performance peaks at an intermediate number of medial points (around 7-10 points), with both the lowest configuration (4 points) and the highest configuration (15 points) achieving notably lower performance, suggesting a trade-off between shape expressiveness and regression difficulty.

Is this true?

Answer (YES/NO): NO